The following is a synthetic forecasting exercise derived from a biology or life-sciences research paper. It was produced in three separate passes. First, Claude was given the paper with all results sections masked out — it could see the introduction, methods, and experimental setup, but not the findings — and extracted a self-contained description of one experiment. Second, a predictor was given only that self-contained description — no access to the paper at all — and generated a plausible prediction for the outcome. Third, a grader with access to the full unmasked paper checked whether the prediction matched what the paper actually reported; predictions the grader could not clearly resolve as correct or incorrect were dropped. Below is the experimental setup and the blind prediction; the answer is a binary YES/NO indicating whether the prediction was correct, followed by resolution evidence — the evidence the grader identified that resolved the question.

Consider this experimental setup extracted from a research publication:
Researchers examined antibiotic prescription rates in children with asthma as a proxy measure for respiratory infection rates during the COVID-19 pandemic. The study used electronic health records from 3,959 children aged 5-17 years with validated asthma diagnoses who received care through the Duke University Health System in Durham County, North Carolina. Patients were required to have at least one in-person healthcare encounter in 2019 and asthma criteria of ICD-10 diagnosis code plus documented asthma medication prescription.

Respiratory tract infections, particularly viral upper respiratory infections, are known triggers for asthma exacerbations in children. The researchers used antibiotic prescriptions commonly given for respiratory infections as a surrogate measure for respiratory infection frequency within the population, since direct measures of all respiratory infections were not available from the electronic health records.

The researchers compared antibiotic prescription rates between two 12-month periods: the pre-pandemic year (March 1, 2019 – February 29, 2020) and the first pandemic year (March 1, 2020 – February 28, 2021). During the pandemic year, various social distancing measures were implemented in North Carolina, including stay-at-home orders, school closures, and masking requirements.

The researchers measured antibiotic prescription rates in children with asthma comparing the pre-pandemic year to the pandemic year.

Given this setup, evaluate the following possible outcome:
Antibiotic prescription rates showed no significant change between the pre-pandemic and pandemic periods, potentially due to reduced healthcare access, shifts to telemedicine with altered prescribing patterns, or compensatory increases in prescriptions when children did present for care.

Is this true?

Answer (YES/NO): NO